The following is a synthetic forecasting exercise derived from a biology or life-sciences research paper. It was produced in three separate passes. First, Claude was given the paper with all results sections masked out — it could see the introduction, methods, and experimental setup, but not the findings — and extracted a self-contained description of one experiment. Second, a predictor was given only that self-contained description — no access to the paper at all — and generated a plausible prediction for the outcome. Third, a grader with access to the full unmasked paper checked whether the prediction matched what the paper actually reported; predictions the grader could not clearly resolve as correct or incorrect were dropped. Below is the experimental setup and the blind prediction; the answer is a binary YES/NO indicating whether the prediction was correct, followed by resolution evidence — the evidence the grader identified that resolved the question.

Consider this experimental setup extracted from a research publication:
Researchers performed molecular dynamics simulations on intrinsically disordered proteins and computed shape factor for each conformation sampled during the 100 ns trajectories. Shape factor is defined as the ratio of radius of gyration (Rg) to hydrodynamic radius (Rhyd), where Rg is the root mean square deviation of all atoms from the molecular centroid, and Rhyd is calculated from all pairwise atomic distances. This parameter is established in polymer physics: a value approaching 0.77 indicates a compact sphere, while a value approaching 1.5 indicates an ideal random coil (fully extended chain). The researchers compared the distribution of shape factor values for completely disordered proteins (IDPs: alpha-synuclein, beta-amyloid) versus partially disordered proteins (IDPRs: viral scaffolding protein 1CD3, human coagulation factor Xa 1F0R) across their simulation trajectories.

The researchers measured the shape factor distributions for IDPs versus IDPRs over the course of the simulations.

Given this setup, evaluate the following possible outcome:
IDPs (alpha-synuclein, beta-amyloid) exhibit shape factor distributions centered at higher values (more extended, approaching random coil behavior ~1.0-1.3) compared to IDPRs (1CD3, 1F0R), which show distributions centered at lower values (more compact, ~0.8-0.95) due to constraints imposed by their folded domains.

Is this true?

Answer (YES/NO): NO